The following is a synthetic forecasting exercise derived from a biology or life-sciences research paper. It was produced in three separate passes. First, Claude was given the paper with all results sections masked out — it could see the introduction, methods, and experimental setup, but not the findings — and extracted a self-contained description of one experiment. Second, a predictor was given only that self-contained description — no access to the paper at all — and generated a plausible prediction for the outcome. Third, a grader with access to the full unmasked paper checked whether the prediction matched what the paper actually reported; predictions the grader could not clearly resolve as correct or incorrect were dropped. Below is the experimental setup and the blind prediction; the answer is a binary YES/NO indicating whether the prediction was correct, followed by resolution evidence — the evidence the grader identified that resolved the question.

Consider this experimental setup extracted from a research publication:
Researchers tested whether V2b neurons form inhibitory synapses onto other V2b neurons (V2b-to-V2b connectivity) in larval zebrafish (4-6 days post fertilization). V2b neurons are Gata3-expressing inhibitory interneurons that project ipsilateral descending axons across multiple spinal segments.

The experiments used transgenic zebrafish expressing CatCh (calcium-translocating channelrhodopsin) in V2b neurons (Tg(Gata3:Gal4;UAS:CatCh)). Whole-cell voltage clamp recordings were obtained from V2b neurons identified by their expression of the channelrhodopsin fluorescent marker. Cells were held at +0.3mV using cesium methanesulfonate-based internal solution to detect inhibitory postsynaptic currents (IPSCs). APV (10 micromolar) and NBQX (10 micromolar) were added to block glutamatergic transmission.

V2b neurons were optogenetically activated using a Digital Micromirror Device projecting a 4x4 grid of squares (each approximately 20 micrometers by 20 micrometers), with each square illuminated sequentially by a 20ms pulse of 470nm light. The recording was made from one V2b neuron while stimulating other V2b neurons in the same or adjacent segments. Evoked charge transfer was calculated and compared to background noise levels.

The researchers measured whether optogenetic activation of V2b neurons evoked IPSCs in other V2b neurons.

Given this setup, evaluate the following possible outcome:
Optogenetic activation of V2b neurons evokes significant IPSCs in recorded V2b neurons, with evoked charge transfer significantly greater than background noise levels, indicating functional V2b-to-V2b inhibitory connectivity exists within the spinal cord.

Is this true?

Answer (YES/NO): YES